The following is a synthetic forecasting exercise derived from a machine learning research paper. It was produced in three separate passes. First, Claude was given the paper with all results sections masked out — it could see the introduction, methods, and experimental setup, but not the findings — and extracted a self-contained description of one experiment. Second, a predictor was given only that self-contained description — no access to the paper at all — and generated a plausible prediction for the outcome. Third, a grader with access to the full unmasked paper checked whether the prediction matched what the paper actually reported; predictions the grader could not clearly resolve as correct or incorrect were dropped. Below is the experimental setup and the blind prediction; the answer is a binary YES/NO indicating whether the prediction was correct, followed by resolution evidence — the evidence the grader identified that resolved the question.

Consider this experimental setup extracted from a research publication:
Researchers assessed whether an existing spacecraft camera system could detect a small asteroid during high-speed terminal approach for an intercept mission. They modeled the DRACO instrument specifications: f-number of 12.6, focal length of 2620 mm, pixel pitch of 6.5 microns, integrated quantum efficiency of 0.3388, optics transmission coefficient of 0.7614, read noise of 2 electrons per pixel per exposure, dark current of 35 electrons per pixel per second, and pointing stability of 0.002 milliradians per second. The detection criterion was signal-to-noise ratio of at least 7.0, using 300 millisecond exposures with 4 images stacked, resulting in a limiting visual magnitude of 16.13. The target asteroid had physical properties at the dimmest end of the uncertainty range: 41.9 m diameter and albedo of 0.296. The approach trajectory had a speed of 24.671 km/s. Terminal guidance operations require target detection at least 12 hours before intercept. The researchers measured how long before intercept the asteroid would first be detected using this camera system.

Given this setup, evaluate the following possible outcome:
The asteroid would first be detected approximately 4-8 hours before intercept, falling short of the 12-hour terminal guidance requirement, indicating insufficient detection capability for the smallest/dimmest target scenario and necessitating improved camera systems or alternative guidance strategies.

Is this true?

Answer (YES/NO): NO